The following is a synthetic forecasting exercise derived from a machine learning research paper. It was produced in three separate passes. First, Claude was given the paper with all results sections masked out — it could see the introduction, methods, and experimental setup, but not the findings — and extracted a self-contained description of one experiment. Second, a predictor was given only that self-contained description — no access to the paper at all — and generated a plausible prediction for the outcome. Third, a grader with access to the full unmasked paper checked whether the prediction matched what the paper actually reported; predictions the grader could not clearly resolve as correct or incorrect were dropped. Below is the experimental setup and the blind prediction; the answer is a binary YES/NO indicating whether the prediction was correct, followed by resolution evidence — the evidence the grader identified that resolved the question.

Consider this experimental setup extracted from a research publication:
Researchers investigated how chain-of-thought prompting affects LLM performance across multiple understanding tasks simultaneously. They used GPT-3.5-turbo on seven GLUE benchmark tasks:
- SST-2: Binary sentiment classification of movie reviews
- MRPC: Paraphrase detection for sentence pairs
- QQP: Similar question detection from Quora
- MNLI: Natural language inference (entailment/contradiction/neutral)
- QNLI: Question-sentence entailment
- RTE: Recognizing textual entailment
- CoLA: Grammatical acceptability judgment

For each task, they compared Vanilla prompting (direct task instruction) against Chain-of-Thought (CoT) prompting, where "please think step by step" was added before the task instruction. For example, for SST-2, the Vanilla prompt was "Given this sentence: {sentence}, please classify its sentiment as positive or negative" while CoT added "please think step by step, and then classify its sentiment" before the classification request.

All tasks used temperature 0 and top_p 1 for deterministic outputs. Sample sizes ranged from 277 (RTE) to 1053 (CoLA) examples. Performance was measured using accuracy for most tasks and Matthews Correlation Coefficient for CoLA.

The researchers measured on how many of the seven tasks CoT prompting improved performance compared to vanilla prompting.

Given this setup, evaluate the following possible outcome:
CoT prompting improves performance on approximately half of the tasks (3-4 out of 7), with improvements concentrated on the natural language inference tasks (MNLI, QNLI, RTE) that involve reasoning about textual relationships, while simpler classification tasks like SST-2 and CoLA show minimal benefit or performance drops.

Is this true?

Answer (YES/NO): NO